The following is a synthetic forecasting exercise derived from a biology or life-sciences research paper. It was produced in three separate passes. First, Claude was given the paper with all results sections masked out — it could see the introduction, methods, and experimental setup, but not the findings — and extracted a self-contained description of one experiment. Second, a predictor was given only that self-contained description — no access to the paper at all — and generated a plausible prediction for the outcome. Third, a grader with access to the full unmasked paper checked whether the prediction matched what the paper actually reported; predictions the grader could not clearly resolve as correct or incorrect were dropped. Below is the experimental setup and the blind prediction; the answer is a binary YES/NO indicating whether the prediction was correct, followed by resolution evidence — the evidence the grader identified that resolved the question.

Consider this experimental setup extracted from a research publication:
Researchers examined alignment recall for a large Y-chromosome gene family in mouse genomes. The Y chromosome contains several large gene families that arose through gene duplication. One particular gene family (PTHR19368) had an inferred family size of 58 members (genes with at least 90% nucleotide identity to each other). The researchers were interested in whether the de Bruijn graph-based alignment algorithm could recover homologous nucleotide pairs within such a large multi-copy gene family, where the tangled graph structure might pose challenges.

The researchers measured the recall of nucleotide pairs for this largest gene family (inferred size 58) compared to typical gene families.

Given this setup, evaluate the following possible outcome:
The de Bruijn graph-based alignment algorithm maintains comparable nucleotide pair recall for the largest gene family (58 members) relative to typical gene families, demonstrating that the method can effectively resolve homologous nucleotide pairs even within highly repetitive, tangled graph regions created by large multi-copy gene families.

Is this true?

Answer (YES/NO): YES